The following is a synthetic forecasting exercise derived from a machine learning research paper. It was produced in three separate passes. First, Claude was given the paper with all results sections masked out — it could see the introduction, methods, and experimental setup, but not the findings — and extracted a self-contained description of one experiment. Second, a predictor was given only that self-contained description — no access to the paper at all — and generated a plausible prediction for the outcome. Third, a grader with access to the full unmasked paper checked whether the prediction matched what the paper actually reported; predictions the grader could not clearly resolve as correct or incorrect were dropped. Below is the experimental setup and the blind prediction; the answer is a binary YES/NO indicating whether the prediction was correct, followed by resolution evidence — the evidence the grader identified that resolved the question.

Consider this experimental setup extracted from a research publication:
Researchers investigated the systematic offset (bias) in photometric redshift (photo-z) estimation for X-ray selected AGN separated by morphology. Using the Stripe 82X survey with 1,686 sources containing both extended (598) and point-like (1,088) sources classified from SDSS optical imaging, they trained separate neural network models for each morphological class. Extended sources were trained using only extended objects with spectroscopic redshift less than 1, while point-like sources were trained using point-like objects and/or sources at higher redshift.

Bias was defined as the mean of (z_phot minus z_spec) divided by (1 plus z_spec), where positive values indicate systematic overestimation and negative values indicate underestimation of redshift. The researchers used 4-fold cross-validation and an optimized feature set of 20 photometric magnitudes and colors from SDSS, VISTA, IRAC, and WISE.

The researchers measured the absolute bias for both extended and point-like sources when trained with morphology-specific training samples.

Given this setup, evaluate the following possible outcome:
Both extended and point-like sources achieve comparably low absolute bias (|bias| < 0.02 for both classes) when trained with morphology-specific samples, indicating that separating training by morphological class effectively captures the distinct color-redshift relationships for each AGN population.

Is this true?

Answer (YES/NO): NO